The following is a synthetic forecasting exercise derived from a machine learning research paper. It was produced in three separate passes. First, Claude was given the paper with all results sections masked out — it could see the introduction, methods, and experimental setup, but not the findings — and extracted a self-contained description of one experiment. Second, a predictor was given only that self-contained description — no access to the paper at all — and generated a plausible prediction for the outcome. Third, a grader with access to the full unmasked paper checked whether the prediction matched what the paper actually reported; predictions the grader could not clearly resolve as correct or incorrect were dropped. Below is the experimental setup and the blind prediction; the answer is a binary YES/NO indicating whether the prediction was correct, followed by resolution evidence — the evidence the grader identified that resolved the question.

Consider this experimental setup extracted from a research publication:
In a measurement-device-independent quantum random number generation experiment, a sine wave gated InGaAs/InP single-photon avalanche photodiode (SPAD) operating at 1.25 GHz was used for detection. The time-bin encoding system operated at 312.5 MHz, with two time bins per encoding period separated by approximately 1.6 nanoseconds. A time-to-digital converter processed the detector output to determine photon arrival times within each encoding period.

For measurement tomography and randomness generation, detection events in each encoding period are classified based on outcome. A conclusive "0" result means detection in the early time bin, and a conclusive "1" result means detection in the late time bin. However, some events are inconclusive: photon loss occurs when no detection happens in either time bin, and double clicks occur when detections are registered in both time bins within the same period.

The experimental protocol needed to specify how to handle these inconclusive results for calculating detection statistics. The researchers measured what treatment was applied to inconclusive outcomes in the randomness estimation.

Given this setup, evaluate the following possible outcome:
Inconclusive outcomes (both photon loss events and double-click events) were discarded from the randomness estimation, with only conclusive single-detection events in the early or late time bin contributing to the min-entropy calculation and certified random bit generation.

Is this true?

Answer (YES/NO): NO